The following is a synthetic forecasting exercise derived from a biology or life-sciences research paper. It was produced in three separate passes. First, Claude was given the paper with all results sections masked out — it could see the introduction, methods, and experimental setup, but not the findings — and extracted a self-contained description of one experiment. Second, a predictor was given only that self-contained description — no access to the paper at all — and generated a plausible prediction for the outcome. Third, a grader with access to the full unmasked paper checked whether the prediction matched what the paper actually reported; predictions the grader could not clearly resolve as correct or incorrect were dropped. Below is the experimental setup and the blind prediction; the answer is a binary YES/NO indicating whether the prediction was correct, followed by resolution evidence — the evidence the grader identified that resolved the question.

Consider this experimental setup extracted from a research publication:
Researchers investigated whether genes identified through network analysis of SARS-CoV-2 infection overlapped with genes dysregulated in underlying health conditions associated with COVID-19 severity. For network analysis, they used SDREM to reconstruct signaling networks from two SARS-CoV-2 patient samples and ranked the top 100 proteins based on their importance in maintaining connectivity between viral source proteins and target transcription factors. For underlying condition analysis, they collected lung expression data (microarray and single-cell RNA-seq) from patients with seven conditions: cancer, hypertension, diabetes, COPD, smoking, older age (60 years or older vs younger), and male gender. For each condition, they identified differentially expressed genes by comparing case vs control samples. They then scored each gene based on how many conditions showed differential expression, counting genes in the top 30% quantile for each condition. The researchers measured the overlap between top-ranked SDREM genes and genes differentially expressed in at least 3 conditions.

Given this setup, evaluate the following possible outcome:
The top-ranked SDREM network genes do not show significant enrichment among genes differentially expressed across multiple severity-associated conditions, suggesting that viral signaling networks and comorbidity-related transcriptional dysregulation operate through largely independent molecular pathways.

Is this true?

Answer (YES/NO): NO